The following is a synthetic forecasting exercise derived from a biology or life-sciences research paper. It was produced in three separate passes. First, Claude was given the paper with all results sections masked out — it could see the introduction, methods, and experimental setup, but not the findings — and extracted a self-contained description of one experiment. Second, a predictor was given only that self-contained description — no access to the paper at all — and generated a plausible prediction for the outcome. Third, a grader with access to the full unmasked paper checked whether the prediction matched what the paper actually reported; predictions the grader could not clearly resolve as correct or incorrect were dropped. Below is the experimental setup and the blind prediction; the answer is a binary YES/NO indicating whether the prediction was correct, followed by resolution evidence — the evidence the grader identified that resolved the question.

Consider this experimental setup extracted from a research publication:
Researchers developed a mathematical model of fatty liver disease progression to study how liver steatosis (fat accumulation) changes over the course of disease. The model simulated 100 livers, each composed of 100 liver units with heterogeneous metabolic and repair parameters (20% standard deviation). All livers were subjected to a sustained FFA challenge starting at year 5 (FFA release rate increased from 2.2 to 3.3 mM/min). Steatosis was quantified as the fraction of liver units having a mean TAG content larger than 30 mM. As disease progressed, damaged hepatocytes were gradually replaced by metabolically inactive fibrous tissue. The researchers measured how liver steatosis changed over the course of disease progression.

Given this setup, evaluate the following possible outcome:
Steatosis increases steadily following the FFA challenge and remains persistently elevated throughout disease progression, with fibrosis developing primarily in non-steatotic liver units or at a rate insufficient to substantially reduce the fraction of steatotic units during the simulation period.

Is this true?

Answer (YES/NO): NO